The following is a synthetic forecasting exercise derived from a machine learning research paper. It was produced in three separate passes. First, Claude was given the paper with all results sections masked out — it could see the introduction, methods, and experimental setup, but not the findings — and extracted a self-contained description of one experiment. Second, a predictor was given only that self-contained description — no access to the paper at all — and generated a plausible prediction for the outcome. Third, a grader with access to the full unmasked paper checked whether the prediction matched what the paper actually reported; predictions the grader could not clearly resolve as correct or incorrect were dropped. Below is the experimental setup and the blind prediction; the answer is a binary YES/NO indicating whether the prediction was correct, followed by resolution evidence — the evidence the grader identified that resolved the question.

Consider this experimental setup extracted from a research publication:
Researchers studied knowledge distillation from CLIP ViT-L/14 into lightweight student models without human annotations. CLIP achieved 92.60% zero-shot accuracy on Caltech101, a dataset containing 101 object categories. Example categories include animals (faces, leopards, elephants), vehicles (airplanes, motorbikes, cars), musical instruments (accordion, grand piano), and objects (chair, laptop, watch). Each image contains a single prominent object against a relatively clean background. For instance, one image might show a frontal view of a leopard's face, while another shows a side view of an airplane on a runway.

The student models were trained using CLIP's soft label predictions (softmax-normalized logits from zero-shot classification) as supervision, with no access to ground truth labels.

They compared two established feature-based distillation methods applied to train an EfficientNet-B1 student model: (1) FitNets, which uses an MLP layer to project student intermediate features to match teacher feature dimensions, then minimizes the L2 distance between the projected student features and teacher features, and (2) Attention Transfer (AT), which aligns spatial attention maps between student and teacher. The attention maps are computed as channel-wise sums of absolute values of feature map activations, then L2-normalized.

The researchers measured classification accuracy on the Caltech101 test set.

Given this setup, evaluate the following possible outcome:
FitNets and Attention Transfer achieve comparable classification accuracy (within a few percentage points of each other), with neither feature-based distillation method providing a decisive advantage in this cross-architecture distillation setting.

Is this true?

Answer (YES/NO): YES